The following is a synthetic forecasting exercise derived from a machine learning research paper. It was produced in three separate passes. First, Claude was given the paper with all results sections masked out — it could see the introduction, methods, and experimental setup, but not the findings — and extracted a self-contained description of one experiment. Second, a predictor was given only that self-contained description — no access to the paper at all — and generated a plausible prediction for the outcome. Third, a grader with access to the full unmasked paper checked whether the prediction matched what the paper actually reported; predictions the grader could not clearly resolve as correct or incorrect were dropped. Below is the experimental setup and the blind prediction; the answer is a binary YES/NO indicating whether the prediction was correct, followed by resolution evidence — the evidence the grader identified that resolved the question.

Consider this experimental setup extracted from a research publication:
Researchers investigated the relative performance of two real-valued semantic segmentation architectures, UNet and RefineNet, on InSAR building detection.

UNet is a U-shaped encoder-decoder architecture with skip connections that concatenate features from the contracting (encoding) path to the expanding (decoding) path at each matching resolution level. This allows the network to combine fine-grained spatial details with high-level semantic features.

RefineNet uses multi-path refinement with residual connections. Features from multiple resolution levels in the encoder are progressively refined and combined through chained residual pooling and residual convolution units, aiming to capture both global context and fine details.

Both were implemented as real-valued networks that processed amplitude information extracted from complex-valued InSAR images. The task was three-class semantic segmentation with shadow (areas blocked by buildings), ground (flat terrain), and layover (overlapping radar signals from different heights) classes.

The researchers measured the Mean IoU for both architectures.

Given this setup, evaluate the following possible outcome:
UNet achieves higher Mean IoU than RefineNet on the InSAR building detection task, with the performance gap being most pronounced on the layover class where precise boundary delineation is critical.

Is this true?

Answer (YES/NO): NO